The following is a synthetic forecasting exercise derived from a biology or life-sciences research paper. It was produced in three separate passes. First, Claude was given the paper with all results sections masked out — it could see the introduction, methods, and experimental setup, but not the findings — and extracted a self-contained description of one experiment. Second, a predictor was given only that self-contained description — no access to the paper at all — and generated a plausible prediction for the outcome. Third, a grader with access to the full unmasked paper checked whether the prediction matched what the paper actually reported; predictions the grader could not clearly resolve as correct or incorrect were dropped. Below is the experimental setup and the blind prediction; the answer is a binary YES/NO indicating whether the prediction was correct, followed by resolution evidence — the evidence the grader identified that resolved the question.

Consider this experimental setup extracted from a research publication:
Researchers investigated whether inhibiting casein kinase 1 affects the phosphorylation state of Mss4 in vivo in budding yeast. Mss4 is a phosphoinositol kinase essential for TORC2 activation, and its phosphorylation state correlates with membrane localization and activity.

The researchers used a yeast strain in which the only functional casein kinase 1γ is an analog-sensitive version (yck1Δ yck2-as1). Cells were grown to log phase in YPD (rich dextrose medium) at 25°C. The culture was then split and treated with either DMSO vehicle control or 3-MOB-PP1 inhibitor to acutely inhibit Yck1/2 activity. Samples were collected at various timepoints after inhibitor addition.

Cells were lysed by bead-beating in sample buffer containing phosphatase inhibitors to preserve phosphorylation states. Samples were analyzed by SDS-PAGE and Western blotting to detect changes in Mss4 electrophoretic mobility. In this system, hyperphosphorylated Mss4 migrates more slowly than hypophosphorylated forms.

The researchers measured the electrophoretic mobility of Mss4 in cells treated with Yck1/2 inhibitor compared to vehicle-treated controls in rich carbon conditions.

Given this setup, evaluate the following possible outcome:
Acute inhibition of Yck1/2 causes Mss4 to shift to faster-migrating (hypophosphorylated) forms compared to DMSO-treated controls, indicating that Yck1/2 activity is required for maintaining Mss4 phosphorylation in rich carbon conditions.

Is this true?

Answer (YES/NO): YES